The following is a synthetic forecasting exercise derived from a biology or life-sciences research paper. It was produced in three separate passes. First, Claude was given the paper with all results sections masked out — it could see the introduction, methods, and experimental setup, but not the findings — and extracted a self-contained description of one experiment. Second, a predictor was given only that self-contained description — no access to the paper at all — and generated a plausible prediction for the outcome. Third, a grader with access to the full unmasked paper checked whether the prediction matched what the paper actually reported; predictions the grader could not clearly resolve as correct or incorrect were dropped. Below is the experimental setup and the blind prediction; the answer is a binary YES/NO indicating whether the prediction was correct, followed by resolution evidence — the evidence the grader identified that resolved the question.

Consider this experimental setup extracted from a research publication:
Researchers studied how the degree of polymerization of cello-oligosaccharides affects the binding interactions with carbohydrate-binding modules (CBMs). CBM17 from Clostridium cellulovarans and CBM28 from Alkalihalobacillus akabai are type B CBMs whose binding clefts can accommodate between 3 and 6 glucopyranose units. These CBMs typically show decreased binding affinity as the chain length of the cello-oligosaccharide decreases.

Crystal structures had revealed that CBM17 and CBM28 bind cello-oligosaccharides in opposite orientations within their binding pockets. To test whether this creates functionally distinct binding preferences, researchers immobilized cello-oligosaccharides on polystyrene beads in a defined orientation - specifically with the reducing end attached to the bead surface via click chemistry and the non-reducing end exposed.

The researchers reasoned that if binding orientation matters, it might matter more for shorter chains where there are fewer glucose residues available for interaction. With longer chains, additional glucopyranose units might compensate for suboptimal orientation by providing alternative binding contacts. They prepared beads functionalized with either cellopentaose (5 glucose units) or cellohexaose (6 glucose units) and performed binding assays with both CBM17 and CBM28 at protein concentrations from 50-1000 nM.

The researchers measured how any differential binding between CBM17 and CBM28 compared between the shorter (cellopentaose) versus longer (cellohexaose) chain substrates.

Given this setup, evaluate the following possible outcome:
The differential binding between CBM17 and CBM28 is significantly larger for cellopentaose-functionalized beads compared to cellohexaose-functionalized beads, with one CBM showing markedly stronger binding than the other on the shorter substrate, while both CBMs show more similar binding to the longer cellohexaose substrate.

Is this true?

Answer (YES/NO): YES